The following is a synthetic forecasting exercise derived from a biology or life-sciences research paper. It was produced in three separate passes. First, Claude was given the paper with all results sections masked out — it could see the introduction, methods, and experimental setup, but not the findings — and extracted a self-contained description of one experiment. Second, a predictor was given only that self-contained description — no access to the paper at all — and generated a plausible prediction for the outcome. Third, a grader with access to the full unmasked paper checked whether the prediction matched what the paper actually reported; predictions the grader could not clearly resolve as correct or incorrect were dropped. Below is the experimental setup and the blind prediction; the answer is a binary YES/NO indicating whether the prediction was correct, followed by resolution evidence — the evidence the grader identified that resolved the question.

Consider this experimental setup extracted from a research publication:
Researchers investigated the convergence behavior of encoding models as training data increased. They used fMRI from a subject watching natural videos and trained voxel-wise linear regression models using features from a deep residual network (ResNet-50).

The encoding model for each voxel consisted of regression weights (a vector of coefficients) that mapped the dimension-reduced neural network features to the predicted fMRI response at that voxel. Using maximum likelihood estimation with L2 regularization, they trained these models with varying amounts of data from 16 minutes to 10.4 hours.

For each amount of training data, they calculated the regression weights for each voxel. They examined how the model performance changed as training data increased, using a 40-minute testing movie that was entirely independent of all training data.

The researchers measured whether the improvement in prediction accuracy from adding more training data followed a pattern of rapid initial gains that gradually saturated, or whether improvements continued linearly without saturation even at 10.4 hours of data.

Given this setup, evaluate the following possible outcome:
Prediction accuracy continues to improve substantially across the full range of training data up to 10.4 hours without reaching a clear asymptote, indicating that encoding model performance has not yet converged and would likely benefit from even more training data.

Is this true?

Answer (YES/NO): YES